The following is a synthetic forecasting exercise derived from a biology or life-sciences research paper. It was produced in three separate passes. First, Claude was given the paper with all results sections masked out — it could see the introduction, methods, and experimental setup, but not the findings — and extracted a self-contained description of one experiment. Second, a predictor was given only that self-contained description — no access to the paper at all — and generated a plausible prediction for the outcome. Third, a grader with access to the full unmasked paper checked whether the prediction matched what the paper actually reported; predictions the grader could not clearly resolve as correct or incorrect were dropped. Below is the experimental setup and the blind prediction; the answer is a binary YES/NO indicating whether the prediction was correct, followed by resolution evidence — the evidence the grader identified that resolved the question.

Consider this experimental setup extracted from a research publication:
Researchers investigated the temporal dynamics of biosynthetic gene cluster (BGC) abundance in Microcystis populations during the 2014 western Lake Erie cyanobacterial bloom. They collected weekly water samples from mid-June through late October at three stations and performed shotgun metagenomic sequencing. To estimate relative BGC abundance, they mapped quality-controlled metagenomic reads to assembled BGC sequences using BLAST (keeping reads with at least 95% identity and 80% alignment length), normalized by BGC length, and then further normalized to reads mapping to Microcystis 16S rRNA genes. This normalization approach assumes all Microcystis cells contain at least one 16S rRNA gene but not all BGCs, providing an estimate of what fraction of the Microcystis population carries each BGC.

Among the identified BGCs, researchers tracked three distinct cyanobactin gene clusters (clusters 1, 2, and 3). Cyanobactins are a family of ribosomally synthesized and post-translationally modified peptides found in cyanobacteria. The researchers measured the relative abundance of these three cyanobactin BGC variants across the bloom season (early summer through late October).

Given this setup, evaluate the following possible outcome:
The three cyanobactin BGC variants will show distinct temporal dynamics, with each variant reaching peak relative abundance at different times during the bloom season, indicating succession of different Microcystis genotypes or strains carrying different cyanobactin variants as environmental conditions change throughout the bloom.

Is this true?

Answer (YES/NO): NO